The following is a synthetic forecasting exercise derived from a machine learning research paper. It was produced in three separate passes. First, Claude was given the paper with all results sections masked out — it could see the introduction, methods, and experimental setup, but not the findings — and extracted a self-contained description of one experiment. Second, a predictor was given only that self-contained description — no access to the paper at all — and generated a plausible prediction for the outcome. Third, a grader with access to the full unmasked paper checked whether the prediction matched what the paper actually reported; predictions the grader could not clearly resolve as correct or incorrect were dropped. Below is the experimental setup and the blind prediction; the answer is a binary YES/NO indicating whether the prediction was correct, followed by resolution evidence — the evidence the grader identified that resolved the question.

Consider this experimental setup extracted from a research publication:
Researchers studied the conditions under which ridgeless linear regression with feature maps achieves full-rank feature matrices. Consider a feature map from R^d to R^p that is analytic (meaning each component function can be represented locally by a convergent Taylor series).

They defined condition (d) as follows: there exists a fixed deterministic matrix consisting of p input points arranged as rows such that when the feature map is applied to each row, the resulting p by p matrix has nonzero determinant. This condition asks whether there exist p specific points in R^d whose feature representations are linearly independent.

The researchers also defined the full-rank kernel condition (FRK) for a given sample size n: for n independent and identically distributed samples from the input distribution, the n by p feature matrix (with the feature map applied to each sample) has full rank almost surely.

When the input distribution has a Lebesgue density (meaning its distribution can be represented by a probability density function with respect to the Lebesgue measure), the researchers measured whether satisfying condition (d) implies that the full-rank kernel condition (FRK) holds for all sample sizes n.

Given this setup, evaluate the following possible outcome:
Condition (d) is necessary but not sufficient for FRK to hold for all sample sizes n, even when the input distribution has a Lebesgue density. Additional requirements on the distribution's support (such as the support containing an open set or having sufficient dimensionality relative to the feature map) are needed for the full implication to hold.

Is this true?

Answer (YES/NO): NO